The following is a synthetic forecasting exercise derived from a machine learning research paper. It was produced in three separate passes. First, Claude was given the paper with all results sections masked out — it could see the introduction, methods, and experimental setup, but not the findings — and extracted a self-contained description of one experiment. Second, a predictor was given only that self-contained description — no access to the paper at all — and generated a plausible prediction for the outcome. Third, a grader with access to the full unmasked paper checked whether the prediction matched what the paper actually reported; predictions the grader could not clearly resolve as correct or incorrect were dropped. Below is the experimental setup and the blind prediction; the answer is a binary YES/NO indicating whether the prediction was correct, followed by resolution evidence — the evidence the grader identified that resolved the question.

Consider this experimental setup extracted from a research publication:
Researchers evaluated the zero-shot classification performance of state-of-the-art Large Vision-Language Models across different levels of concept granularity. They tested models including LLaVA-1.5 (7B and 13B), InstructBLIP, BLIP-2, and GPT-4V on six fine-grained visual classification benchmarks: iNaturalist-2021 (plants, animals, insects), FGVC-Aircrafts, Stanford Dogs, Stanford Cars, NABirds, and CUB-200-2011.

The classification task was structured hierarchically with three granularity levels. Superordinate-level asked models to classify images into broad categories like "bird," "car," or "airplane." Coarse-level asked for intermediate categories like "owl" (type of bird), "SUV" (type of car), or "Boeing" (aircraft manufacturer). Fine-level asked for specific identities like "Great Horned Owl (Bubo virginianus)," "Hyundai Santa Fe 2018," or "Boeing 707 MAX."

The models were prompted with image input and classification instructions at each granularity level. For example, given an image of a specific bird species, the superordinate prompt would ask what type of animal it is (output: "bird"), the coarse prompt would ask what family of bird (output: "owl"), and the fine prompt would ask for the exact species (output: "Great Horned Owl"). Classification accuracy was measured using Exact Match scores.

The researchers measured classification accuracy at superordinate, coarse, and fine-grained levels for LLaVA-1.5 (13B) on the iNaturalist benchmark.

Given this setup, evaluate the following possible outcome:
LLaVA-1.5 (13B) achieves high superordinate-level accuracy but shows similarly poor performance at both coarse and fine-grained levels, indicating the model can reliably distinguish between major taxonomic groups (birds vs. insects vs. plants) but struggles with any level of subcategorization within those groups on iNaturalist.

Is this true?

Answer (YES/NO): NO